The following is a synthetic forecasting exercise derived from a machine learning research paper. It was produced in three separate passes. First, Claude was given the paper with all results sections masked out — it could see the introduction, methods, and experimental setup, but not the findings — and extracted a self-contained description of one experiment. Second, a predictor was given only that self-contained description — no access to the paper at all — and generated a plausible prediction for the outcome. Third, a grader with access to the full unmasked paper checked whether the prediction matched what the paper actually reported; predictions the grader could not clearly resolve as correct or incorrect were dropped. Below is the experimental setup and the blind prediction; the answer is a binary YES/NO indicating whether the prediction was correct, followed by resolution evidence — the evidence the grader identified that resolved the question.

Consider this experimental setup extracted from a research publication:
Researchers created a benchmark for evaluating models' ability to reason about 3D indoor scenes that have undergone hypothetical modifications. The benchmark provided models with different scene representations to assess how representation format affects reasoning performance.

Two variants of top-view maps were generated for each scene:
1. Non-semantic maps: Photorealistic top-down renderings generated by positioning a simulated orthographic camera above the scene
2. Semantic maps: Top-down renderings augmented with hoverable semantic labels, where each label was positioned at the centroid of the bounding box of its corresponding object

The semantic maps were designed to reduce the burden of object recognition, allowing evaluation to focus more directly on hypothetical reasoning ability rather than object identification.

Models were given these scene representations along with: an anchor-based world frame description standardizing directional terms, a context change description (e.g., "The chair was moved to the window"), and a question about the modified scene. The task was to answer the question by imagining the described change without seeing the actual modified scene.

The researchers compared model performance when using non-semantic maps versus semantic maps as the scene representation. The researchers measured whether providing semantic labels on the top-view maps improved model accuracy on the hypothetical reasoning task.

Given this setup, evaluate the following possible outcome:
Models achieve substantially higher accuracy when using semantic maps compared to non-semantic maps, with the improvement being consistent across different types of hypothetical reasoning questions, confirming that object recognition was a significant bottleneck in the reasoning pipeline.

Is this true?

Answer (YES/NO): YES